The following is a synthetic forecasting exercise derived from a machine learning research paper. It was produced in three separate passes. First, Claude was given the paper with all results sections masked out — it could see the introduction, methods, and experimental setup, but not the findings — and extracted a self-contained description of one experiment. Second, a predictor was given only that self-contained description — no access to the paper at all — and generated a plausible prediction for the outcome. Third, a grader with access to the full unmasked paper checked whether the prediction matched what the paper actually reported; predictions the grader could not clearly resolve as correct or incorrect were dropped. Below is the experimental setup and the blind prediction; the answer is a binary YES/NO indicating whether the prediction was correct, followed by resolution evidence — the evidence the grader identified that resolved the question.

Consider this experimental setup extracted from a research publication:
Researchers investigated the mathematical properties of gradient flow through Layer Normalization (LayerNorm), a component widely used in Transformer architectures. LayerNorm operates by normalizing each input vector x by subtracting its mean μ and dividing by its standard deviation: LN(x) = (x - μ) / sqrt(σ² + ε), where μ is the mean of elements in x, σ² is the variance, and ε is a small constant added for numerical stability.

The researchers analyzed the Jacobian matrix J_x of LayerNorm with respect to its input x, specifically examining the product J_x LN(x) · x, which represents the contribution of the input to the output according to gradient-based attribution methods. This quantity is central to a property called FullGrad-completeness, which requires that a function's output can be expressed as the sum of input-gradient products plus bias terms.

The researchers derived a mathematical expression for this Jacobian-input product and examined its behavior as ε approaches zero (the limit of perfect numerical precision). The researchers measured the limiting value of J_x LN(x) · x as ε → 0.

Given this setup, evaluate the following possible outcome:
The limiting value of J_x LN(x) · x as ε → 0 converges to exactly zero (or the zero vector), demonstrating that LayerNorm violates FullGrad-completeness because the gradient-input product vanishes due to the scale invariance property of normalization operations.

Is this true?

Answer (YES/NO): YES